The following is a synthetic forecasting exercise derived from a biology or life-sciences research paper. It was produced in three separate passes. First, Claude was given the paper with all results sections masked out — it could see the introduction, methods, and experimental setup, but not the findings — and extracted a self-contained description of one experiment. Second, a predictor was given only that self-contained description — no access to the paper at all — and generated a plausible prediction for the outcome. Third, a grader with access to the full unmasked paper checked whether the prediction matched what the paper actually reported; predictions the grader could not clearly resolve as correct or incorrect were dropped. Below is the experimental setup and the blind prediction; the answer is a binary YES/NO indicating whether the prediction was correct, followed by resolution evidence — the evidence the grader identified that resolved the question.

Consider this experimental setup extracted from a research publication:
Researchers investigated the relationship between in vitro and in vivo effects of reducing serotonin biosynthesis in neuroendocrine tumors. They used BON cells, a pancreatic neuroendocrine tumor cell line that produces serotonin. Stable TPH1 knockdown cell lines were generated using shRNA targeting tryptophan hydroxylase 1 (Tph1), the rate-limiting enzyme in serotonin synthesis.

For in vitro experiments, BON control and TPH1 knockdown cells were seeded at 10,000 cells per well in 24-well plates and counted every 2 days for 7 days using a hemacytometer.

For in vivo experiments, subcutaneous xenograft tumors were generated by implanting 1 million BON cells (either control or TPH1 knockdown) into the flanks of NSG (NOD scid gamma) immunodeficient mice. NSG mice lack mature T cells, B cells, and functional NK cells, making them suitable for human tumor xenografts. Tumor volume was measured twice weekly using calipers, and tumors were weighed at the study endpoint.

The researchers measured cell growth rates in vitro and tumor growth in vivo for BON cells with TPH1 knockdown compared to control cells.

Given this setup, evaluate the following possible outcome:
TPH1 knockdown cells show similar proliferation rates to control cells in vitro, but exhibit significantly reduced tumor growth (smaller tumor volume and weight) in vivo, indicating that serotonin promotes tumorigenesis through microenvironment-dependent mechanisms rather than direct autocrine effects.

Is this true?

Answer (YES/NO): YES